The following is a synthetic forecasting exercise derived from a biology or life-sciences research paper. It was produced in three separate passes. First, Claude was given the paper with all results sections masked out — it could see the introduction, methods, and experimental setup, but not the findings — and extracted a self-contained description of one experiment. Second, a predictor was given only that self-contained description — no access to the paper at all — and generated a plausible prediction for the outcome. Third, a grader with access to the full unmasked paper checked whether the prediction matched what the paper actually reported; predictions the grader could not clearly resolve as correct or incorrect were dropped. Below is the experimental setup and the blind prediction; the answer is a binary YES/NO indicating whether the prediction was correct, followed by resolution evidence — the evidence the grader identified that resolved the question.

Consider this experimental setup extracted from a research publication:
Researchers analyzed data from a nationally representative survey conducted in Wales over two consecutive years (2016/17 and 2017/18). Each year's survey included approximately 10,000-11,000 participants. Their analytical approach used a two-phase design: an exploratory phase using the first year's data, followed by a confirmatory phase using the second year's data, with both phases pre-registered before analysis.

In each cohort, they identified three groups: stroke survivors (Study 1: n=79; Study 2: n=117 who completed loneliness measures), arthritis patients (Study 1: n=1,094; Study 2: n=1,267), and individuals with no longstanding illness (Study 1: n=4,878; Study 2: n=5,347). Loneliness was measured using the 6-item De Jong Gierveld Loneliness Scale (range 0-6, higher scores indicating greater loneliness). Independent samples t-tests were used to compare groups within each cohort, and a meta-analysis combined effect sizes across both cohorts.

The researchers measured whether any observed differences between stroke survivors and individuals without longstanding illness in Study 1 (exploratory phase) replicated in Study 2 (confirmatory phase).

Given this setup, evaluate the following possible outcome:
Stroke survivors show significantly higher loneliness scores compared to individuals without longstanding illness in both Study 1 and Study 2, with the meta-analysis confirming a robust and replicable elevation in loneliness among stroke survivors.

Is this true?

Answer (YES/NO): YES